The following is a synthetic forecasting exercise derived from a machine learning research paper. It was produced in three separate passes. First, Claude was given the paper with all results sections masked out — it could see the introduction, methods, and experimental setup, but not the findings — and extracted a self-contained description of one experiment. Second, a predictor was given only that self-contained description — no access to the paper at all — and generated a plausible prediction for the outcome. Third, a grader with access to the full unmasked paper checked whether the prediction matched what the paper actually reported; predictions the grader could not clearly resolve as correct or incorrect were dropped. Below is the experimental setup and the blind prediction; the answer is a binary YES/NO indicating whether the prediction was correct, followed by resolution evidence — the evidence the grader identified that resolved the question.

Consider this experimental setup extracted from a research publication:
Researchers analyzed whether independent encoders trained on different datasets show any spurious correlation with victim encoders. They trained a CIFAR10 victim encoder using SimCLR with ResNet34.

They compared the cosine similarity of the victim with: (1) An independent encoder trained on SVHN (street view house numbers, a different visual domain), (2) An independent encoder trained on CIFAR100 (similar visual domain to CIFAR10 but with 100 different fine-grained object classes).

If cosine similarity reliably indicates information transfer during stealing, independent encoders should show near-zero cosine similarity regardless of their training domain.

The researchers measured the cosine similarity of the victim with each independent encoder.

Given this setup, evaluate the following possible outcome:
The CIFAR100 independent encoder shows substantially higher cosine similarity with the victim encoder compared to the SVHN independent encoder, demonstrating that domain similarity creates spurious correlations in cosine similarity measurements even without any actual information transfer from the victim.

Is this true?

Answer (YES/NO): NO